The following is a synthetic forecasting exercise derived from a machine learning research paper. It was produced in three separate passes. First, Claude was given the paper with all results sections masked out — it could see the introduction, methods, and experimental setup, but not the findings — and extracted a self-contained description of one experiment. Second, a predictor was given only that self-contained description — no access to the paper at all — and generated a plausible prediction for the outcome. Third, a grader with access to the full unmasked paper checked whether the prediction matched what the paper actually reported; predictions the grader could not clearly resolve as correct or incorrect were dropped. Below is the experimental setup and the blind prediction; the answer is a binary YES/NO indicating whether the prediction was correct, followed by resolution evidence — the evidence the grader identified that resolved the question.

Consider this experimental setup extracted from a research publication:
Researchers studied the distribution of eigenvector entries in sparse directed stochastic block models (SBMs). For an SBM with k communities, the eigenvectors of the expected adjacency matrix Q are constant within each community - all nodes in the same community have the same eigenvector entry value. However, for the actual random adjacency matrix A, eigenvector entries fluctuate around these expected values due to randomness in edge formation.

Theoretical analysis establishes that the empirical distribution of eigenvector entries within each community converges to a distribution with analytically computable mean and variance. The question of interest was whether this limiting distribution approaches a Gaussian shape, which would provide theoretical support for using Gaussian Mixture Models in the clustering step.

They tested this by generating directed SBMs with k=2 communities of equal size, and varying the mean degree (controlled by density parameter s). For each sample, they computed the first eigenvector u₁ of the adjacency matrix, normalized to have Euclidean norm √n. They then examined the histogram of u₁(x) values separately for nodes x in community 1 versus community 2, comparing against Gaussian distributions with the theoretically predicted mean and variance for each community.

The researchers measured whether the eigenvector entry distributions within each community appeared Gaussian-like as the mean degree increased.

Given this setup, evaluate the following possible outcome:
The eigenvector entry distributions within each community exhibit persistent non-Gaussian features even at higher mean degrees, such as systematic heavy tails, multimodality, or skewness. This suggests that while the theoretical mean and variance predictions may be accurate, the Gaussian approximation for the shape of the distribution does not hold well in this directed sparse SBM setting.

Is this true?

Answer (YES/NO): NO